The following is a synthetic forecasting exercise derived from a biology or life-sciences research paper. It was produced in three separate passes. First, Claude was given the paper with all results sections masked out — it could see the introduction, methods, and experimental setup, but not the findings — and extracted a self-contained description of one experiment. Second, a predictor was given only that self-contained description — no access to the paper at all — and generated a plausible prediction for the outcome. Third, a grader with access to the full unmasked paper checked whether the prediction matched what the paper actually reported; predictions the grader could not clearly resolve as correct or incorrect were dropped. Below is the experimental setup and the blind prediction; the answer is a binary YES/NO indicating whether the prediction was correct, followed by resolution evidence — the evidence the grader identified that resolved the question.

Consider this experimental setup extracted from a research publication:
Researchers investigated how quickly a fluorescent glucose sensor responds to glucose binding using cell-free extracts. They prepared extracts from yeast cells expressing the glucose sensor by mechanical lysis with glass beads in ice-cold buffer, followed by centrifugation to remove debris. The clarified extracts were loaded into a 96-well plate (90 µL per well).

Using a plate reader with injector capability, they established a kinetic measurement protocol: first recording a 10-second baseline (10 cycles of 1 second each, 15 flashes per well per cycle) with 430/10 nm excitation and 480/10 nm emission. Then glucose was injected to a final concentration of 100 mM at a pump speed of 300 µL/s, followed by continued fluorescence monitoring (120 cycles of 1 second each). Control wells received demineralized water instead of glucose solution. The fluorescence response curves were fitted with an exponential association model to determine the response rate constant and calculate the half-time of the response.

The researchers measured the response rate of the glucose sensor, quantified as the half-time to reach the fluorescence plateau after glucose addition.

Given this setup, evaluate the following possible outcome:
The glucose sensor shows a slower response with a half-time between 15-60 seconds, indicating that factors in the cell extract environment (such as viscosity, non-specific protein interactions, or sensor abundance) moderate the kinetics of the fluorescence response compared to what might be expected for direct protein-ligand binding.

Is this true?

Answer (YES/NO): NO